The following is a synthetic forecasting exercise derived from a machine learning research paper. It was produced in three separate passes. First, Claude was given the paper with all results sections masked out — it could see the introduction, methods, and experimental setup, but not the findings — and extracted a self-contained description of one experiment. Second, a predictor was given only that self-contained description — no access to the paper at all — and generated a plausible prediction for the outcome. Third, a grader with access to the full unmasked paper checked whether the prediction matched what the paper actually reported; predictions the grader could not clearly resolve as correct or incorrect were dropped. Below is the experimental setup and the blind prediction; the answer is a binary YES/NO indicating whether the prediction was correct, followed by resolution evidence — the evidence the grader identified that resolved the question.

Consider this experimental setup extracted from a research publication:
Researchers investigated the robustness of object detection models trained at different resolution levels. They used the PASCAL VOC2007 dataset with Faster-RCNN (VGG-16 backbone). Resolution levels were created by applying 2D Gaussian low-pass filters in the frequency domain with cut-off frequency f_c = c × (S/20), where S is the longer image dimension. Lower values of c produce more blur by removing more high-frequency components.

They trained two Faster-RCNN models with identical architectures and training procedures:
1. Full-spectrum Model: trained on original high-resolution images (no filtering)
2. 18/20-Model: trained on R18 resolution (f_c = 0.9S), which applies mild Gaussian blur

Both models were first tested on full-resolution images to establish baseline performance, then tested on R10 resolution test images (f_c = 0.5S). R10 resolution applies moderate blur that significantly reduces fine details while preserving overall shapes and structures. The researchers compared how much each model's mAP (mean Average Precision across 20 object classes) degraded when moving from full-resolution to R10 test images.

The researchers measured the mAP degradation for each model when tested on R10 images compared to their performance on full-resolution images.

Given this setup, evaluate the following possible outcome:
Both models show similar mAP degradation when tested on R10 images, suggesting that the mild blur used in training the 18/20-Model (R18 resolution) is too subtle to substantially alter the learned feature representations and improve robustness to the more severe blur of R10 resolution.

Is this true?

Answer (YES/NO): NO